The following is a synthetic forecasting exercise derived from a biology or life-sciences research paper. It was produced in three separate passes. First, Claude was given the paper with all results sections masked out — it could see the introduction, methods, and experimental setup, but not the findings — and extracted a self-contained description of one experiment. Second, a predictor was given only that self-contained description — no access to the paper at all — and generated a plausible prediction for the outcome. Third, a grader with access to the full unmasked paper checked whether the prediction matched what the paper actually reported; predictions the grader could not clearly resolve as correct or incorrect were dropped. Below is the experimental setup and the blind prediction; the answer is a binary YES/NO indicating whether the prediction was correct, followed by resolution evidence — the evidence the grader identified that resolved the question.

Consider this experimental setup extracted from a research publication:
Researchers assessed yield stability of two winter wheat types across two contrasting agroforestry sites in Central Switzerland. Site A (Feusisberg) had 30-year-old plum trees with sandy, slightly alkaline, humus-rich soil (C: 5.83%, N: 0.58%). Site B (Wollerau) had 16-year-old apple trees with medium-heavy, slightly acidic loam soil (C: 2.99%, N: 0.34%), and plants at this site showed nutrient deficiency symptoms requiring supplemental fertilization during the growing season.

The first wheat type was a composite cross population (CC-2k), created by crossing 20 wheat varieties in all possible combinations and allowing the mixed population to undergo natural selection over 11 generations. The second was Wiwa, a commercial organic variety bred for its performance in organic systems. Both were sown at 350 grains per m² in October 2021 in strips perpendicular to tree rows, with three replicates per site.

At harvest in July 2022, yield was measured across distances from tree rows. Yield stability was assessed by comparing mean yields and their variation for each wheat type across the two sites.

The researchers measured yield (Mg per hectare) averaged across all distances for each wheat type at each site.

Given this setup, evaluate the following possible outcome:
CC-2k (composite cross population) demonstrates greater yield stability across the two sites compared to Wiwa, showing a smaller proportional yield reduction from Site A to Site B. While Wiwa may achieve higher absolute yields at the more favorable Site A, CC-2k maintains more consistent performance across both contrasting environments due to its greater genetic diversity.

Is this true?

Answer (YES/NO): YES